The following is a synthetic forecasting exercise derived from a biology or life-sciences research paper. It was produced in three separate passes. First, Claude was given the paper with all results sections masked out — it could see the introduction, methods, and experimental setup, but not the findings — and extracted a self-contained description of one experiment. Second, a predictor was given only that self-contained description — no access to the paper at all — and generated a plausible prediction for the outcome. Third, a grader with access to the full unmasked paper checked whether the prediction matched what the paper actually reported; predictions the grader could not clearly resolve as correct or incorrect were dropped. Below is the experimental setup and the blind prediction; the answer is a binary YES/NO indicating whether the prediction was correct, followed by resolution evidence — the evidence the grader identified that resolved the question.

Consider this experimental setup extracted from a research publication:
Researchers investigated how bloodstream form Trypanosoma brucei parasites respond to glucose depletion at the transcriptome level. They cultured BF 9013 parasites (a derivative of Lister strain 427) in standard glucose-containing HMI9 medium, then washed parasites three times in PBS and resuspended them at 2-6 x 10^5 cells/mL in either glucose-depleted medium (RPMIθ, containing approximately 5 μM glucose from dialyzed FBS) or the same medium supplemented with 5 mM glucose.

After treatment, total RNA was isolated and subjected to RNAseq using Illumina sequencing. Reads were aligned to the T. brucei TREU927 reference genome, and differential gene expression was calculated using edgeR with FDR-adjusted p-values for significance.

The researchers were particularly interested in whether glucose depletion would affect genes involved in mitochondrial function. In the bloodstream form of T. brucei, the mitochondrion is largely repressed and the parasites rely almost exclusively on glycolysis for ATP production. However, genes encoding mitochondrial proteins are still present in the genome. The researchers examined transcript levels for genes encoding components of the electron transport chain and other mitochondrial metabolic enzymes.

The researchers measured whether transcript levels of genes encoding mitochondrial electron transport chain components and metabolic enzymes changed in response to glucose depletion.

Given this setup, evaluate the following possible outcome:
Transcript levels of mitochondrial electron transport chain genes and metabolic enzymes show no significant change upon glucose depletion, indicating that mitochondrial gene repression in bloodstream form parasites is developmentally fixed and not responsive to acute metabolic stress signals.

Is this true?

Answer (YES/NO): NO